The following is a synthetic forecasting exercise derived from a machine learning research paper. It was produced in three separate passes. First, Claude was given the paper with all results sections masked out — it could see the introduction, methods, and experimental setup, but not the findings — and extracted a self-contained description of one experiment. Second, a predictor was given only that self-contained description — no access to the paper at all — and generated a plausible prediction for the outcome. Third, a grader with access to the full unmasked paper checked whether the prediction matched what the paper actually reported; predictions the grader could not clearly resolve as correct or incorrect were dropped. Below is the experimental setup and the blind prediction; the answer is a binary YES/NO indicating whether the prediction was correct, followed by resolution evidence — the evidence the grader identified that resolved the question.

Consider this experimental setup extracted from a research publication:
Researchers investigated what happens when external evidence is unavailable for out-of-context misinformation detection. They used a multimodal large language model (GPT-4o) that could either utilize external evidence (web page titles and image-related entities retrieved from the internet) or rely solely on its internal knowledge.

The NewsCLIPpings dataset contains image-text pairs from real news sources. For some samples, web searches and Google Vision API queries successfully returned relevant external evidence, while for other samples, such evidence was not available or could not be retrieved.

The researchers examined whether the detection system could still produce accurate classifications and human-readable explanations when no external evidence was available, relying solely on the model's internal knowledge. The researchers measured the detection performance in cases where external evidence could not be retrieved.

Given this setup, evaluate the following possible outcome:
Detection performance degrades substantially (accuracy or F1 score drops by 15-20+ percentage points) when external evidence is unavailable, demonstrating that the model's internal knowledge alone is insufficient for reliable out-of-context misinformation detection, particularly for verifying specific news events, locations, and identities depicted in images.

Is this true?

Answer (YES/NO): NO